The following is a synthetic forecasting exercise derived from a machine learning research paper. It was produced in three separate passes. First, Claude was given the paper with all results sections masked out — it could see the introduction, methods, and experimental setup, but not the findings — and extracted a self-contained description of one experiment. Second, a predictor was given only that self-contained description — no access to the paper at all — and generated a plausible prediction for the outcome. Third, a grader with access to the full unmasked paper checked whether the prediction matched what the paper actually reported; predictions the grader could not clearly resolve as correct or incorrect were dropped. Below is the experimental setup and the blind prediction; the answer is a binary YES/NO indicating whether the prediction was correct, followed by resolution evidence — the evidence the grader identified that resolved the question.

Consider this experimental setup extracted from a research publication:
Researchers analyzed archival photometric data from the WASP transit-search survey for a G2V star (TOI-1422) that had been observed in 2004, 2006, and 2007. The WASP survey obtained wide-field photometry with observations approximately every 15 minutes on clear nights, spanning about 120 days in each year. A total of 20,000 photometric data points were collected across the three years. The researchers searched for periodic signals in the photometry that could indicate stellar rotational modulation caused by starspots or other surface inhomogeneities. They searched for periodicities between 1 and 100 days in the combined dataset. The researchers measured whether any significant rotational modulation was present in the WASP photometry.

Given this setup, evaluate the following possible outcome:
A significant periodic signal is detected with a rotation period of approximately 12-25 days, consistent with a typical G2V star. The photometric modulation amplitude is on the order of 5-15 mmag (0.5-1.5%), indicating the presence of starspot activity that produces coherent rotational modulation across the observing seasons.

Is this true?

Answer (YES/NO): NO